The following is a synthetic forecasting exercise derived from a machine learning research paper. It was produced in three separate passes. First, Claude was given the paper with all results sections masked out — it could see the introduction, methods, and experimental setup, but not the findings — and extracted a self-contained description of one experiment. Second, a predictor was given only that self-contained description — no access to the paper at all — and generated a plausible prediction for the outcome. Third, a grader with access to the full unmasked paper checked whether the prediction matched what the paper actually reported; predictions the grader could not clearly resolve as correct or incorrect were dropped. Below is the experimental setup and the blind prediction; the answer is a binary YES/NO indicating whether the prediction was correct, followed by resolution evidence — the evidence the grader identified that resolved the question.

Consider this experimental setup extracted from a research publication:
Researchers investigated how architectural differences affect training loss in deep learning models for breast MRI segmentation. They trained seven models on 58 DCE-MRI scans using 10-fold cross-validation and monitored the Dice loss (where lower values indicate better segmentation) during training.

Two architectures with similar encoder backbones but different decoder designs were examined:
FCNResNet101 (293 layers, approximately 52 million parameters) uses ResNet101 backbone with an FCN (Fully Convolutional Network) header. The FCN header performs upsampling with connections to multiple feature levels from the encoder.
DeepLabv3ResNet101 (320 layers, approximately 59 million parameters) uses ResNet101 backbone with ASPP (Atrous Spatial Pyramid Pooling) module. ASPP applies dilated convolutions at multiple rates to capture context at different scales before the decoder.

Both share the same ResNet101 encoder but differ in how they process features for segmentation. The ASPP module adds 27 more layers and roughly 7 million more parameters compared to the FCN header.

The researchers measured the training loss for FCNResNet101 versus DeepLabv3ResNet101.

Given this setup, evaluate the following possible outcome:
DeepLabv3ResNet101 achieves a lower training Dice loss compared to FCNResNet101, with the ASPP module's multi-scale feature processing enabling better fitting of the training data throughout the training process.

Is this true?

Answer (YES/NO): YES